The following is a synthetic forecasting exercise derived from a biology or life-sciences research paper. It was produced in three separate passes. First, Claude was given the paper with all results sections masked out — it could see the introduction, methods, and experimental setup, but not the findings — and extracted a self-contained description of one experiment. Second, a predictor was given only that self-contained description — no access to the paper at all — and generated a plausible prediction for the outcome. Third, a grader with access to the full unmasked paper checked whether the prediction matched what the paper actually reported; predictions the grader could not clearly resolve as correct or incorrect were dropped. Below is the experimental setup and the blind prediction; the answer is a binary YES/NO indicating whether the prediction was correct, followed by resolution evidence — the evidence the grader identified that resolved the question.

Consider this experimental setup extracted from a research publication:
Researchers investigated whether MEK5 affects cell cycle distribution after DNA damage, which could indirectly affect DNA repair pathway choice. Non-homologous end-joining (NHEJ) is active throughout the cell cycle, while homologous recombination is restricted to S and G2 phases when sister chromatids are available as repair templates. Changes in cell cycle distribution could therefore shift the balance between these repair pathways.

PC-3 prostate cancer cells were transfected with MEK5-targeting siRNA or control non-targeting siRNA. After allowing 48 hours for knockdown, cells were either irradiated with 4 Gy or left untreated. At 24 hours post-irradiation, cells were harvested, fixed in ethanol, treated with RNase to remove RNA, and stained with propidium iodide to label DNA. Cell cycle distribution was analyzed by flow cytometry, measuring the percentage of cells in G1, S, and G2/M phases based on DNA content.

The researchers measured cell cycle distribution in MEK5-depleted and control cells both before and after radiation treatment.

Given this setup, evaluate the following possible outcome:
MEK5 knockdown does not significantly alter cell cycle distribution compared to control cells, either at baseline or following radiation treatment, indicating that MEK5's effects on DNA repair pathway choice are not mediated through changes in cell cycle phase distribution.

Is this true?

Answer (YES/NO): YES